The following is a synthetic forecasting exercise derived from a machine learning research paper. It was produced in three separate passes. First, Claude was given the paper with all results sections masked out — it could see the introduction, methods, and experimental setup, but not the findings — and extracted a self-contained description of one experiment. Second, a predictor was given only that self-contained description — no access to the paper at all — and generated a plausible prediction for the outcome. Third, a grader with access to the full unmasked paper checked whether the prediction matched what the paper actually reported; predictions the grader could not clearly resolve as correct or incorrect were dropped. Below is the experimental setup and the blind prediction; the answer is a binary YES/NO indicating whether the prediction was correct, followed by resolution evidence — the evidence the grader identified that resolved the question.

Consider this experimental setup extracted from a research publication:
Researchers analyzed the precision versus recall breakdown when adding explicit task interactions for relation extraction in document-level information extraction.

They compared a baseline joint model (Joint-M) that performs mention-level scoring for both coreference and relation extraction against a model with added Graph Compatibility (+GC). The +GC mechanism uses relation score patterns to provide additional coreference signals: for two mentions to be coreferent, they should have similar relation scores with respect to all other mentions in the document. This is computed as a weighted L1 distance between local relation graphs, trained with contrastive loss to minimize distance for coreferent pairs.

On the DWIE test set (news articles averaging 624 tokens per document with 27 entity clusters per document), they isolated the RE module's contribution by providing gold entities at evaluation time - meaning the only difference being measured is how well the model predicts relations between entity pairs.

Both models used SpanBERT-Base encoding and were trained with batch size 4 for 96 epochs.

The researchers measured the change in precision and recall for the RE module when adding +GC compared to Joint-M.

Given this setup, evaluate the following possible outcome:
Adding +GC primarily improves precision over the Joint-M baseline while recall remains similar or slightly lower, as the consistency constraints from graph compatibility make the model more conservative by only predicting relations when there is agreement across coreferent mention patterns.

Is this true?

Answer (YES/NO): NO